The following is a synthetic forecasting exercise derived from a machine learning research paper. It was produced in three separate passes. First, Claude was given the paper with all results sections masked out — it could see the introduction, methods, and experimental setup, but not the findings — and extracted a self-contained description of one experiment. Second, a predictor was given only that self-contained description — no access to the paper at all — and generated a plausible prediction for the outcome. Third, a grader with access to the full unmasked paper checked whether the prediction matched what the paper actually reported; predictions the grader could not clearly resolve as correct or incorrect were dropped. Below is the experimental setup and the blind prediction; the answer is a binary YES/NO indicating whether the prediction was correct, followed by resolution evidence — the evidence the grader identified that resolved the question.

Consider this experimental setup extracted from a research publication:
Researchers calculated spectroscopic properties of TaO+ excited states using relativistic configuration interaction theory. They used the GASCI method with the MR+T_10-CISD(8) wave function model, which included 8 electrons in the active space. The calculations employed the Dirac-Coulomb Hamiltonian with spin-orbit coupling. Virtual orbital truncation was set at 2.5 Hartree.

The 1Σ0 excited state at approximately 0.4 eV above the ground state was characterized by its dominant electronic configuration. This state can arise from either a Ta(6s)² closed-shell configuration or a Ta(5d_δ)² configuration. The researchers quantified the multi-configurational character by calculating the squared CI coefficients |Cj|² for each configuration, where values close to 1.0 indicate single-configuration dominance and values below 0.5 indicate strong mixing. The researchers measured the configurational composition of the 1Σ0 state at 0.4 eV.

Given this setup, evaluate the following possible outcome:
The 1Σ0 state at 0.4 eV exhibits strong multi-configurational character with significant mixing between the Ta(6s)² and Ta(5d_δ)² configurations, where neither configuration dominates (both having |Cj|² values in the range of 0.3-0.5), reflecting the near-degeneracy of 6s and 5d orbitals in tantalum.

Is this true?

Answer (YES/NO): NO